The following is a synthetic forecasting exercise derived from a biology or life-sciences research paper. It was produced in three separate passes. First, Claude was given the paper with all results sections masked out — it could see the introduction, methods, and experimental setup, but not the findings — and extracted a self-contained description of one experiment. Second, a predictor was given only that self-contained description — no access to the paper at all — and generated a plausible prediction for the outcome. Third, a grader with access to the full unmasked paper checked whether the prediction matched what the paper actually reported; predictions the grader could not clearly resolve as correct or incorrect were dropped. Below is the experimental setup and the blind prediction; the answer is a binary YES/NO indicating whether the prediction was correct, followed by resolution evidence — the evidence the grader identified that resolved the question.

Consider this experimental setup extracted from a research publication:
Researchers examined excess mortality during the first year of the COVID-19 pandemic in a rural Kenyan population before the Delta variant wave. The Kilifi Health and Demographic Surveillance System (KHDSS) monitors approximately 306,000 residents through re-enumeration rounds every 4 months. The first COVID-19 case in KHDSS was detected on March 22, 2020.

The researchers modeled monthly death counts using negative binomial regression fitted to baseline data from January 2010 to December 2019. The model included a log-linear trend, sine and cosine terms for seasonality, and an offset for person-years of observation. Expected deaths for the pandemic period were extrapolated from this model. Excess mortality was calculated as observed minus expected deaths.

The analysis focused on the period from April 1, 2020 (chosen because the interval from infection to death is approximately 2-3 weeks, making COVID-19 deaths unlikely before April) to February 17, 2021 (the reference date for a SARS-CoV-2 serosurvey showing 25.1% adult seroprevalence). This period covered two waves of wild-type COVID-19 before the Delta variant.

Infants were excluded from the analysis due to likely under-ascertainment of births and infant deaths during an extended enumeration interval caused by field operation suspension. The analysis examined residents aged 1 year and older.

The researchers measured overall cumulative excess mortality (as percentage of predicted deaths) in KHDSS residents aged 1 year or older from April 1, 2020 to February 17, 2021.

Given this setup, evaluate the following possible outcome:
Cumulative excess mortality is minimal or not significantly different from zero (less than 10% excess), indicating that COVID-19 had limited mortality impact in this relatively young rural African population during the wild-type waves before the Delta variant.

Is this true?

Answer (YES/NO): YES